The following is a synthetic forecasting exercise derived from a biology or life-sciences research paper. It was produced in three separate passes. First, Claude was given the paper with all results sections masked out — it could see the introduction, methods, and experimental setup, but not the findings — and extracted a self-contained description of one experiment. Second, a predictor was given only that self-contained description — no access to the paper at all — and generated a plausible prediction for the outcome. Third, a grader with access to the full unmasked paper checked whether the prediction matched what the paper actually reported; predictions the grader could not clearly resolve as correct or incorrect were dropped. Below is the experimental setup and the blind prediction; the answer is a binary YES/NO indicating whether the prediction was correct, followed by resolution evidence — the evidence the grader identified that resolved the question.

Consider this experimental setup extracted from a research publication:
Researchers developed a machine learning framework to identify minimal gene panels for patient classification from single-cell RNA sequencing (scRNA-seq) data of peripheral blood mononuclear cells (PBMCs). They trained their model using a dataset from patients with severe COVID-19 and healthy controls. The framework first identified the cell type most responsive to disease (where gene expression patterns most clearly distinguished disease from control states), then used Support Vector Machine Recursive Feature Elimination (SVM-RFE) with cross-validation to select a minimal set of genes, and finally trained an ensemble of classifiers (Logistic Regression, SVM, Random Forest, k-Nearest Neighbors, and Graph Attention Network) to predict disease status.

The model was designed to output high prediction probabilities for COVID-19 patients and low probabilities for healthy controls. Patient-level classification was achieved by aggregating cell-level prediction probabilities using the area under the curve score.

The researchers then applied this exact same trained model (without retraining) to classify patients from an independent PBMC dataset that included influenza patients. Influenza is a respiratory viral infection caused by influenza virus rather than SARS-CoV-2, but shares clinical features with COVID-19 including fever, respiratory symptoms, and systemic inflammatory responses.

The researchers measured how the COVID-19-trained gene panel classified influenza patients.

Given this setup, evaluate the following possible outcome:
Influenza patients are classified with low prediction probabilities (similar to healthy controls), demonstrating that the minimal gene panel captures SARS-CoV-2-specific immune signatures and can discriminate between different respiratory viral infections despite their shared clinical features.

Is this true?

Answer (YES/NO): NO